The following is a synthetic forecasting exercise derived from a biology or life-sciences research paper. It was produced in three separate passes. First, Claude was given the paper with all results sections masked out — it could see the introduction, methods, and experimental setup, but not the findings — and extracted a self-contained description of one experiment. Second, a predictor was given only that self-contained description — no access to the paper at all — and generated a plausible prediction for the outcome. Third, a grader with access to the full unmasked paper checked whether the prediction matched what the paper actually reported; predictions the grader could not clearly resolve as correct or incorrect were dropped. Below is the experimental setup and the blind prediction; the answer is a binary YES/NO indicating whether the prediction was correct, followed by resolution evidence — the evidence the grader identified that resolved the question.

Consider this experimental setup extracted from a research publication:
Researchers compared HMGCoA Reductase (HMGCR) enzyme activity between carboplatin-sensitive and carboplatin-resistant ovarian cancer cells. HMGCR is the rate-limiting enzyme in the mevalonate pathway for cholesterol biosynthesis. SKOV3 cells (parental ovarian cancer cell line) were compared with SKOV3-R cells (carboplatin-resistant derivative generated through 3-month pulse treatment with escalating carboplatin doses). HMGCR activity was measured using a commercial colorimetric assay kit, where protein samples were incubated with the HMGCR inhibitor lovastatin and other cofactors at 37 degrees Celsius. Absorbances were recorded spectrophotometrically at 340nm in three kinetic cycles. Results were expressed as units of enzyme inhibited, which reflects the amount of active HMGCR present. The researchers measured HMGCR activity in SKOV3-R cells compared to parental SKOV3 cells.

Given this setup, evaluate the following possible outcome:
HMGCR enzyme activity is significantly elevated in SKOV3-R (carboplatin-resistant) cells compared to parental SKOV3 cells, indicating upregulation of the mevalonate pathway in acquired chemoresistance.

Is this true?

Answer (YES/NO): YES